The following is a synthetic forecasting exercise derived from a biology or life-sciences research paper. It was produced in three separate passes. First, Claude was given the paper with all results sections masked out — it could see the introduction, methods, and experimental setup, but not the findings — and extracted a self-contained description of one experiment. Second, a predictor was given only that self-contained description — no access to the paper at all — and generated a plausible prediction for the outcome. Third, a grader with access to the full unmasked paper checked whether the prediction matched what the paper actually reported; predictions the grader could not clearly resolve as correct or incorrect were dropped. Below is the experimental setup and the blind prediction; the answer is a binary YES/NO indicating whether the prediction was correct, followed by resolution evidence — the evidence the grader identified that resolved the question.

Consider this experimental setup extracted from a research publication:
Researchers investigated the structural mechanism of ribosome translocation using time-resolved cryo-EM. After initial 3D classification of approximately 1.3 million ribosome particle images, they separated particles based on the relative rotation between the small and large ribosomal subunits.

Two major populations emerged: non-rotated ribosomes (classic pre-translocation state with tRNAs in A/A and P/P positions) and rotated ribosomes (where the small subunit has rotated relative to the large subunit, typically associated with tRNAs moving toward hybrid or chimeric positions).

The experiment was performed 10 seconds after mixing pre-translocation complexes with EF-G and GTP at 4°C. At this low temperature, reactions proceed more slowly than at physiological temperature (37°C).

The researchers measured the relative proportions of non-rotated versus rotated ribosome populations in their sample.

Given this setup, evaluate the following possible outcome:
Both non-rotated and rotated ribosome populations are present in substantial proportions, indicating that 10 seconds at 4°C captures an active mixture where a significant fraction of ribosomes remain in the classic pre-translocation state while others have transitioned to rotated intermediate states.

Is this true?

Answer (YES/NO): NO